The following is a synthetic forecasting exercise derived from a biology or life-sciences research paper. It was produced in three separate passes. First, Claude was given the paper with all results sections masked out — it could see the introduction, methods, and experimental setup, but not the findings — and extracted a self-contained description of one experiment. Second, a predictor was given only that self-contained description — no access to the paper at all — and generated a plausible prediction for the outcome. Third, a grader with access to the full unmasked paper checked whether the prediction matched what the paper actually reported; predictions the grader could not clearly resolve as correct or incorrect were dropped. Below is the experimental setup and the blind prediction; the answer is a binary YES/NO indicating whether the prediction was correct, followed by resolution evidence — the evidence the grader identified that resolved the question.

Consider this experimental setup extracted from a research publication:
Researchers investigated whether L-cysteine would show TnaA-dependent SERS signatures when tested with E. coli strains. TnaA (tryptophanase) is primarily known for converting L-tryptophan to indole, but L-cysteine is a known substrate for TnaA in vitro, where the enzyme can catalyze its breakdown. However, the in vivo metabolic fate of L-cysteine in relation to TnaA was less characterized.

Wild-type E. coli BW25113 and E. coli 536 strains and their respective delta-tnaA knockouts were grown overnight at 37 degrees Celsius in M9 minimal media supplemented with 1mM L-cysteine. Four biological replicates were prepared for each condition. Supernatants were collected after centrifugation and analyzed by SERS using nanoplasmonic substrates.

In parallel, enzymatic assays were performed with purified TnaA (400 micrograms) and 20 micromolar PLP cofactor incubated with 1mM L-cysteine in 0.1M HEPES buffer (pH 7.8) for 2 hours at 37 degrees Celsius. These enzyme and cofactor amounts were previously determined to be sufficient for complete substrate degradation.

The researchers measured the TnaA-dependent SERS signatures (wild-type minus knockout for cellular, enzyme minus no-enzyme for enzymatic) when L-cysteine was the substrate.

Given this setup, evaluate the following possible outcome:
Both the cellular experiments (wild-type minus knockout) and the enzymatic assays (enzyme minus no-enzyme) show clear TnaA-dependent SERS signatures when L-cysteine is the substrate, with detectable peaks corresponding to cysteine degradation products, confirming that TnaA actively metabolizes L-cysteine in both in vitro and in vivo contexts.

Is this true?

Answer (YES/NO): NO